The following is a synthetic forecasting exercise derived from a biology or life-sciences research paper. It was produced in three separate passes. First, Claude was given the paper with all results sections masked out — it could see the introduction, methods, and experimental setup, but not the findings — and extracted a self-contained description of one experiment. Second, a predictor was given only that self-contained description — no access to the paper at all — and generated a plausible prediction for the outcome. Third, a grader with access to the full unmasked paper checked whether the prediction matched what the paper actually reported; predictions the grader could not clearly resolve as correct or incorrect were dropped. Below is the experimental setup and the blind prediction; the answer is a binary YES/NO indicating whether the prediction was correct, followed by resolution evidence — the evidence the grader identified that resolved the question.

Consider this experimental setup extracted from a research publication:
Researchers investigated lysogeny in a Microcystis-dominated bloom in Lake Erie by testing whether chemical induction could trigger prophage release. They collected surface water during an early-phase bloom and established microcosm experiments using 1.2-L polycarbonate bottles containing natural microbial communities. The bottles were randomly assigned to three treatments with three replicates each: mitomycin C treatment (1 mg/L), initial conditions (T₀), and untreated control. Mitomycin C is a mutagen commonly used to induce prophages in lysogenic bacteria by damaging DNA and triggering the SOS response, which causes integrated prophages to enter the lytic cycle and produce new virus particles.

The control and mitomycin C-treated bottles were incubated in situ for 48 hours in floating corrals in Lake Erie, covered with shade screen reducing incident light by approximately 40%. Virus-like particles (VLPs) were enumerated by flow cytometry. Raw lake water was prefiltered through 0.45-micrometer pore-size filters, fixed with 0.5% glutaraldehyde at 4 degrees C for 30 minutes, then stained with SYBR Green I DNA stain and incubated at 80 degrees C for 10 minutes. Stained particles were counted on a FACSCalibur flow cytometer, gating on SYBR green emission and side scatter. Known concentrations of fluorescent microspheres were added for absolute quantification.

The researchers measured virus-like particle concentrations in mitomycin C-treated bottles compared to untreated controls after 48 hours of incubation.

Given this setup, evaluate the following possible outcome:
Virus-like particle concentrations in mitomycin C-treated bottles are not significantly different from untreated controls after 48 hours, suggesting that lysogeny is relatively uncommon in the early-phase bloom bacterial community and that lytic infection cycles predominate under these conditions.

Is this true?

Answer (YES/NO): NO